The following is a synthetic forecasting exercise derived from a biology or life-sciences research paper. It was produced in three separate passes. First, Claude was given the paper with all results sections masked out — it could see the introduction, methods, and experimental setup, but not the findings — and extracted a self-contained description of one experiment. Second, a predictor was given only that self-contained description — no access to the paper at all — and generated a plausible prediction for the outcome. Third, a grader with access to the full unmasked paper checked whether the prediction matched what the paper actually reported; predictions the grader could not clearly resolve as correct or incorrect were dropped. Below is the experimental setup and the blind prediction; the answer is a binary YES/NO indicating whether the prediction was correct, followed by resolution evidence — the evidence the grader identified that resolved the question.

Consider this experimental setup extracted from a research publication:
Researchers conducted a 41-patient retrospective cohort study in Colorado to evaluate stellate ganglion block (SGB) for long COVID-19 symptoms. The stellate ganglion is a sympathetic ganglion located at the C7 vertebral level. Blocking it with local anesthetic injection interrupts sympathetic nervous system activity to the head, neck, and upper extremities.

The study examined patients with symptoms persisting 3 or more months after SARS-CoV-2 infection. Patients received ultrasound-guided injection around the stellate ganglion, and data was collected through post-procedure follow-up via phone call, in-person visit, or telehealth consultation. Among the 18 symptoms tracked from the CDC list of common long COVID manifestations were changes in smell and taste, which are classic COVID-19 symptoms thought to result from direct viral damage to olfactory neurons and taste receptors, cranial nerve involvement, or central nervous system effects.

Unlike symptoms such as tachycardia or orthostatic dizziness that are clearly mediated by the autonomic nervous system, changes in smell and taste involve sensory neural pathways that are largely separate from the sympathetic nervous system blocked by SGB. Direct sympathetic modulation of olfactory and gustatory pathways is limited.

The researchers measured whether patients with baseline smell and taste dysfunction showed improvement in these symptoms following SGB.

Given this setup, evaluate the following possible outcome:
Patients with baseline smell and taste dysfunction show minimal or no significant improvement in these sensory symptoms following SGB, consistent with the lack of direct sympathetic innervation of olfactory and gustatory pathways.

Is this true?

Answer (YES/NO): NO